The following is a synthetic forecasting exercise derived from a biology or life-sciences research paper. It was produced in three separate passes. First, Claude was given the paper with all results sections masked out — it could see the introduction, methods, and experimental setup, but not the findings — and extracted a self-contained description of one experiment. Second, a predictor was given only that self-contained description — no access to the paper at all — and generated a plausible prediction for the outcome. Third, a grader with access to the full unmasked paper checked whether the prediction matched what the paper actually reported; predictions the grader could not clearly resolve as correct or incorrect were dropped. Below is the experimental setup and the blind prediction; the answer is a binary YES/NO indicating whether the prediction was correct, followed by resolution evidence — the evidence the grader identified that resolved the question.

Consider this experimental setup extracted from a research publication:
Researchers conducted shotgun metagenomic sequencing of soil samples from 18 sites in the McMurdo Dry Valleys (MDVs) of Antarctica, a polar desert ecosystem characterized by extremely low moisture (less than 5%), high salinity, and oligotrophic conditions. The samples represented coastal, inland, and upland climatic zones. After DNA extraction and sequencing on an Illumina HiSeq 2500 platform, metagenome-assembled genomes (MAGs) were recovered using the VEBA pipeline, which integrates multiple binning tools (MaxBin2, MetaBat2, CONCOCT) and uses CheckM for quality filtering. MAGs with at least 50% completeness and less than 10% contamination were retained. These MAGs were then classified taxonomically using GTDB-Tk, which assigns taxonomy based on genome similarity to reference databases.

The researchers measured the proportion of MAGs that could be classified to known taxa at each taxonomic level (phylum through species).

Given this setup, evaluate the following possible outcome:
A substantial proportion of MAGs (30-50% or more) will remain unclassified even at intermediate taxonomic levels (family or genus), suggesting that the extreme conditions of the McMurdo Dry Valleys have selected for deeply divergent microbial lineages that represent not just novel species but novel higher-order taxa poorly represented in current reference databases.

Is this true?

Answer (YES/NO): NO